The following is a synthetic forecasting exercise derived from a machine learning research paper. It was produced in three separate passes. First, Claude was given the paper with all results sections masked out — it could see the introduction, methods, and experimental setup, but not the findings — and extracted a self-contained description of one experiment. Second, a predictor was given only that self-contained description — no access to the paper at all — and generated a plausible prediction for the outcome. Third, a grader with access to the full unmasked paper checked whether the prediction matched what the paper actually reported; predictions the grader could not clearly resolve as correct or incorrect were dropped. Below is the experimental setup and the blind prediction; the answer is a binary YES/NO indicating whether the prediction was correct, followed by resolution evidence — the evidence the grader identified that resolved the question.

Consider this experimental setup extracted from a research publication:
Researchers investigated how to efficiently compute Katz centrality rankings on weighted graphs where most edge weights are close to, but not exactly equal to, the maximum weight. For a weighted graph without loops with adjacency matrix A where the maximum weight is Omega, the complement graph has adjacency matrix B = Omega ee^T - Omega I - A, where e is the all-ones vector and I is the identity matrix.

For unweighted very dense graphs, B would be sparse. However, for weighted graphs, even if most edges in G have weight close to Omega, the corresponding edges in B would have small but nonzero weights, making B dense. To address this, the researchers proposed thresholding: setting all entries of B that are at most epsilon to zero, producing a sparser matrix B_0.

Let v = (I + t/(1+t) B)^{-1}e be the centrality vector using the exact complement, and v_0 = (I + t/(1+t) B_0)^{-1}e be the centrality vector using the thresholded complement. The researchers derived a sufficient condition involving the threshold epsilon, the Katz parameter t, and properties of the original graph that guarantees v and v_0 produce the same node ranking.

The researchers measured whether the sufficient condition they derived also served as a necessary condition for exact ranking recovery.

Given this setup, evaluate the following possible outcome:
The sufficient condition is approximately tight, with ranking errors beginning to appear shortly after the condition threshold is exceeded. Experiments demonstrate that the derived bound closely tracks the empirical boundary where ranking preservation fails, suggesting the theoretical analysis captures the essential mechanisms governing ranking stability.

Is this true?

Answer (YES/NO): NO